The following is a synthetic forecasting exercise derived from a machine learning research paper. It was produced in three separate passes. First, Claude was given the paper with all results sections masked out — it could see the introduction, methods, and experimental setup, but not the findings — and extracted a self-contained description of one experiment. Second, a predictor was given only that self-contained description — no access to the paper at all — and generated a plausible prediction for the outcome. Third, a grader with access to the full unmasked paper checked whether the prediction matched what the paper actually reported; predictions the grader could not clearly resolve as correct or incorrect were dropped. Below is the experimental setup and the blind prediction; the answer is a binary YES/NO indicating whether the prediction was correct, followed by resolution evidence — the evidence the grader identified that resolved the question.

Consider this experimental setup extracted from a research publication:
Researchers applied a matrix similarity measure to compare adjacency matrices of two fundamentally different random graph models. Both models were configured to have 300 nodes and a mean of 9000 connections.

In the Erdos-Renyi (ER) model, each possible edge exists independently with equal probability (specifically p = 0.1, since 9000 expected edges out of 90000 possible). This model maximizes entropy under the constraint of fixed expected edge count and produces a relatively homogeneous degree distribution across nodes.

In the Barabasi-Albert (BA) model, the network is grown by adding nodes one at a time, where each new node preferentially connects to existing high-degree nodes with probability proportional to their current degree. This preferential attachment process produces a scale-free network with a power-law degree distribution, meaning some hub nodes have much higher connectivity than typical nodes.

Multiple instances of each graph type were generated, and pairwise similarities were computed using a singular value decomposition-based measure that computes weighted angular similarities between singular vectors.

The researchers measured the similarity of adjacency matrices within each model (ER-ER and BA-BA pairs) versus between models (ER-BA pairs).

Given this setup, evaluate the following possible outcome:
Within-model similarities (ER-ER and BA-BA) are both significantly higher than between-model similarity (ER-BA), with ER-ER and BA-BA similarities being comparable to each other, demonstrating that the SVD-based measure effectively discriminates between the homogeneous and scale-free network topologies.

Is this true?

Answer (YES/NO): NO